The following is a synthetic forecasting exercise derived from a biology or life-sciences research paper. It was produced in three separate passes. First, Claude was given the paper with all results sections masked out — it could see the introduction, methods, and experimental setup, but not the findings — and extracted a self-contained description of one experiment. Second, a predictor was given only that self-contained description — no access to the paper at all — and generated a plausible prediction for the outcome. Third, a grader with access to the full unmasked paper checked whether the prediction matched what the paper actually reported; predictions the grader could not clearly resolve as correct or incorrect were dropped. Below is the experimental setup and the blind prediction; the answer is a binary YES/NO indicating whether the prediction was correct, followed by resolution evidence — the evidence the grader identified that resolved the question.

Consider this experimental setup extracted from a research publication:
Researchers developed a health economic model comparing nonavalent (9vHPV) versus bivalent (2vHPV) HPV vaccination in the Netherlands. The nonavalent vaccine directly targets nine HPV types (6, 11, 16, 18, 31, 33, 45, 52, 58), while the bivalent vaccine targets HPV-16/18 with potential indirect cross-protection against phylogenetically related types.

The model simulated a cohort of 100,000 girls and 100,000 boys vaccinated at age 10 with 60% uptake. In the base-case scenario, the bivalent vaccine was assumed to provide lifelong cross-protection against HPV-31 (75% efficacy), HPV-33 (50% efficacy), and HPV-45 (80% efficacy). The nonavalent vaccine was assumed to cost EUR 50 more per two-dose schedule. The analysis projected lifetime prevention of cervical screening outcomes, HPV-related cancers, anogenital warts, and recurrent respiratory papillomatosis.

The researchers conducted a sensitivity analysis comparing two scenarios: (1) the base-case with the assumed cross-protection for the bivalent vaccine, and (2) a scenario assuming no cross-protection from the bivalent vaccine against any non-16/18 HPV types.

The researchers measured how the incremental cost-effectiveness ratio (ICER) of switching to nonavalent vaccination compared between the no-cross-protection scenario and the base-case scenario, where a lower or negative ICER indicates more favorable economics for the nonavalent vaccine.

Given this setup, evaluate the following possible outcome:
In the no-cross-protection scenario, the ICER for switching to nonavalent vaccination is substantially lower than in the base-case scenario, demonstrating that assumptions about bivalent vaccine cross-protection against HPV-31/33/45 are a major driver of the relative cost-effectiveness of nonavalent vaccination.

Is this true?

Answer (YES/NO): YES